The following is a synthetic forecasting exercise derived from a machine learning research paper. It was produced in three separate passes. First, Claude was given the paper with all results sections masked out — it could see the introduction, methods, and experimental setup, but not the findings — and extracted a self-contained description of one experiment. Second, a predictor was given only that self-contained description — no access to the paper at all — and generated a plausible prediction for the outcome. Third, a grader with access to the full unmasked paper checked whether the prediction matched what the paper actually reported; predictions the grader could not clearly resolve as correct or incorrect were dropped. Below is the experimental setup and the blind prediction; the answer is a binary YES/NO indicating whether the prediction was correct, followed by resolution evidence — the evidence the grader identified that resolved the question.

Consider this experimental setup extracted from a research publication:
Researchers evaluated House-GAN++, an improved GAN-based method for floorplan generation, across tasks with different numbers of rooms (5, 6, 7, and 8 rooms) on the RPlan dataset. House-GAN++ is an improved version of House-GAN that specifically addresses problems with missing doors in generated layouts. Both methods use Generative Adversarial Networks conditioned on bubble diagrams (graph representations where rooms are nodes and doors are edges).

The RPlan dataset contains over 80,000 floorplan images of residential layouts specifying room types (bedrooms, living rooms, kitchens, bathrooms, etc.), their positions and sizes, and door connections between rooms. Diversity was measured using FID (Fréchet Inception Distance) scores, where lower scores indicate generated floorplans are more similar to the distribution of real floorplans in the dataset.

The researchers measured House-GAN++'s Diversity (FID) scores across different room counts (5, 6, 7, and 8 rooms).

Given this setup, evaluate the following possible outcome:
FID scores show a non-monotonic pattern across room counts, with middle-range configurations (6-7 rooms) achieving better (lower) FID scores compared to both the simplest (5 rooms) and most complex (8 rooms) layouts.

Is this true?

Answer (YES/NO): NO